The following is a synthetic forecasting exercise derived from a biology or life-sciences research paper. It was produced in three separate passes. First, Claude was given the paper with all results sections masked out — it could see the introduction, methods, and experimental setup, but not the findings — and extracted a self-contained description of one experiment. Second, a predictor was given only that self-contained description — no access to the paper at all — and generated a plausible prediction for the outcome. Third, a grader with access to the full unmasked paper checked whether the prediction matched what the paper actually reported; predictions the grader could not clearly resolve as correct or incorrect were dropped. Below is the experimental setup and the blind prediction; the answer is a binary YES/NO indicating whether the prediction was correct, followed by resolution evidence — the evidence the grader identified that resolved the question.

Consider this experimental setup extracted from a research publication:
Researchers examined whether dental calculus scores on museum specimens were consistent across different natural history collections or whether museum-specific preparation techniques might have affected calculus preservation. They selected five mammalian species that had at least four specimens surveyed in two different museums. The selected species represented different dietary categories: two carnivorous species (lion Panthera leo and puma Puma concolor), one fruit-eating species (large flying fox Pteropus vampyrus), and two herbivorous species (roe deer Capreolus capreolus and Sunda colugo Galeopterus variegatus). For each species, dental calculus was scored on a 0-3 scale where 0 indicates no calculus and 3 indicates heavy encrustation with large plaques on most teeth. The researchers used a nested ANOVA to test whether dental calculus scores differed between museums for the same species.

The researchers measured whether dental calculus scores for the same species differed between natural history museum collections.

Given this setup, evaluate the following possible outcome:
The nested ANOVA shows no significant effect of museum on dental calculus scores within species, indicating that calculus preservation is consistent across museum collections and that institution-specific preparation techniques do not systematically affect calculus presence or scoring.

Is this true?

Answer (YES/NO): NO